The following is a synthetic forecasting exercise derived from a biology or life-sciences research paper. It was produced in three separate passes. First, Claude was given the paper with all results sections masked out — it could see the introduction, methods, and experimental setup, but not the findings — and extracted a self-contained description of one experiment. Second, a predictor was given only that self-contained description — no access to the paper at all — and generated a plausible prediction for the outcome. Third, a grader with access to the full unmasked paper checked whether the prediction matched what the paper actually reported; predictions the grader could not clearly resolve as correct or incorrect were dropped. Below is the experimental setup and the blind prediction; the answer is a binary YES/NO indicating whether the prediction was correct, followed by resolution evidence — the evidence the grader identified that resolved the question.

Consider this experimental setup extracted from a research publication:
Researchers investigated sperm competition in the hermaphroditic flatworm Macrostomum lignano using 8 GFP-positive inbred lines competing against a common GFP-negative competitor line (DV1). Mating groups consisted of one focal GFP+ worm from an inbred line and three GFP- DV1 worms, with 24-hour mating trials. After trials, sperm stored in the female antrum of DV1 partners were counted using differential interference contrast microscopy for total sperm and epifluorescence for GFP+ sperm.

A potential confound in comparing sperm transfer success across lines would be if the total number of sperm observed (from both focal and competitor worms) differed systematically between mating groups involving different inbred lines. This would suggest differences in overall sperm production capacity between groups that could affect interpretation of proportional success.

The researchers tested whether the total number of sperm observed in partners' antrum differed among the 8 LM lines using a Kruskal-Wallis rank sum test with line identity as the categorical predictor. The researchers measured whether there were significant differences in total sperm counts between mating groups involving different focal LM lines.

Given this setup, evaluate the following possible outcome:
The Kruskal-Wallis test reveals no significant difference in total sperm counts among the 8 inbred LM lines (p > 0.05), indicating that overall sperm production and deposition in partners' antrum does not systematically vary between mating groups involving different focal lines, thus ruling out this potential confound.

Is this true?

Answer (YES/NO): YES